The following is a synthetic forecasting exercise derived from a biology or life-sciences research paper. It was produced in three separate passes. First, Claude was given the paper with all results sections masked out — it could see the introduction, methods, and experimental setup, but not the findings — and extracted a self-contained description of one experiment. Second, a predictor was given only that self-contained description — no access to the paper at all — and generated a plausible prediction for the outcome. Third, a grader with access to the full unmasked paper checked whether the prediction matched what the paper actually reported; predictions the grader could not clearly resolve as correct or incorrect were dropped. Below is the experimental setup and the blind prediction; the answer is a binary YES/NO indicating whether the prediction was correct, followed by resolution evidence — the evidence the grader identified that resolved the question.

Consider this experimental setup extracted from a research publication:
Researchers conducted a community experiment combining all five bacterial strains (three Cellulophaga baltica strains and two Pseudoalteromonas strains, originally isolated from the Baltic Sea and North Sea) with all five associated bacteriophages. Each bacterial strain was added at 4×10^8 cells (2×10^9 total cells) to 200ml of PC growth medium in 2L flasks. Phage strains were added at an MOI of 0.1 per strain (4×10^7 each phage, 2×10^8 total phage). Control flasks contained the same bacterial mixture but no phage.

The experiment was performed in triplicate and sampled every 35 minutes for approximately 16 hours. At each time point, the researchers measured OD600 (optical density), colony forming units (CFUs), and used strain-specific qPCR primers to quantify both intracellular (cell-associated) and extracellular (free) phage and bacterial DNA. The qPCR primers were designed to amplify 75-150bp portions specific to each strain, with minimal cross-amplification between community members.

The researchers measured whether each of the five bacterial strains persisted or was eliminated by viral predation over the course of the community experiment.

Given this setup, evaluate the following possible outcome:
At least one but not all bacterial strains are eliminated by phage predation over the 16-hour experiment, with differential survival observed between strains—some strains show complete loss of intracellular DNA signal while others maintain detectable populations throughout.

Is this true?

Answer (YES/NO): NO